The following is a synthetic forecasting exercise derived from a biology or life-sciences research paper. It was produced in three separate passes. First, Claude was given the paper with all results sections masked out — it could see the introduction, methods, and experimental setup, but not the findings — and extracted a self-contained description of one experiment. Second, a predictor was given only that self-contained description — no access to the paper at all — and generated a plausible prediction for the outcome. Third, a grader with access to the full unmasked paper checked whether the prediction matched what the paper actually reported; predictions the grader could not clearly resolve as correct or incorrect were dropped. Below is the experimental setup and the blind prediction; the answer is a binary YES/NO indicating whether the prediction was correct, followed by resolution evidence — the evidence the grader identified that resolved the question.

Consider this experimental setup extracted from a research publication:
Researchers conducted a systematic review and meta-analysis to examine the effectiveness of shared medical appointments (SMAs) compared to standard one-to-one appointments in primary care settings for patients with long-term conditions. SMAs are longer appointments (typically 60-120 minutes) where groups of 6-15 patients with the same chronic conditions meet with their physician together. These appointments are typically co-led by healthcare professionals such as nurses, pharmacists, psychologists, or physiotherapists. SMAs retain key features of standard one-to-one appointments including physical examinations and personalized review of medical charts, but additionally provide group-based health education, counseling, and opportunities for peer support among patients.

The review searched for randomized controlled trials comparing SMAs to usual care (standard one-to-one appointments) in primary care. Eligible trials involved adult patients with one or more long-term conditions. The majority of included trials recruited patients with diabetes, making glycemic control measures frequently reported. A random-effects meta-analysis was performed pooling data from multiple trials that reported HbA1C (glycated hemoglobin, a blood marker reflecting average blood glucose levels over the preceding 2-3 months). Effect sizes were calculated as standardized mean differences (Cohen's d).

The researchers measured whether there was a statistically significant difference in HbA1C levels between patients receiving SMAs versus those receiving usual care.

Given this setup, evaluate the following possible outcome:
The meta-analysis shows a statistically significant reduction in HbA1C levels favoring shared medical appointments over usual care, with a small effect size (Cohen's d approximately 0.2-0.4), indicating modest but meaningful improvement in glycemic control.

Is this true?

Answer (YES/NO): NO